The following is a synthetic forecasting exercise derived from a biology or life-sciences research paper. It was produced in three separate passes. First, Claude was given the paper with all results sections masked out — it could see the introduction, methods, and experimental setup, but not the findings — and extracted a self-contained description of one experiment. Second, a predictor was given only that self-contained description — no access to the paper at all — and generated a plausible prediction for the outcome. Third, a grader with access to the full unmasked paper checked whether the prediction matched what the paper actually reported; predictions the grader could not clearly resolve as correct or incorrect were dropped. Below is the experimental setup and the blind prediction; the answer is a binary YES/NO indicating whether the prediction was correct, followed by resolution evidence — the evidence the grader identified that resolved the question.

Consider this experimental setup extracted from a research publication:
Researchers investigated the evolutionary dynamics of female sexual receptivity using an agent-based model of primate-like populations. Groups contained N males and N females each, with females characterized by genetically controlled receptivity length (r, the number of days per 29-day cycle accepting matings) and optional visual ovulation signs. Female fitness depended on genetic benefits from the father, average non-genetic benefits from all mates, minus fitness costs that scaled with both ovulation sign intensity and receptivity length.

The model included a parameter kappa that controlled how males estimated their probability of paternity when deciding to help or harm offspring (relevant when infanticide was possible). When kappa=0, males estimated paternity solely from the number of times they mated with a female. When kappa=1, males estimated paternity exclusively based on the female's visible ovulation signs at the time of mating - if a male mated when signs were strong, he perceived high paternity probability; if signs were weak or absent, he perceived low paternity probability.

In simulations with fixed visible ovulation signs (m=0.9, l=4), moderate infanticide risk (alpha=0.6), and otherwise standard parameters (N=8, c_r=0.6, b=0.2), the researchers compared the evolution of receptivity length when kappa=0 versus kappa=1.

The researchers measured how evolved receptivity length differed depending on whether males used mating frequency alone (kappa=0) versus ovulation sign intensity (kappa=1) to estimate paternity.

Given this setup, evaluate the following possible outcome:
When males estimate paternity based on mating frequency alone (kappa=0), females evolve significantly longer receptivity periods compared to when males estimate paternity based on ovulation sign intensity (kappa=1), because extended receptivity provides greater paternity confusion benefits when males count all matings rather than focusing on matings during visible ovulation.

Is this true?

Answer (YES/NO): YES